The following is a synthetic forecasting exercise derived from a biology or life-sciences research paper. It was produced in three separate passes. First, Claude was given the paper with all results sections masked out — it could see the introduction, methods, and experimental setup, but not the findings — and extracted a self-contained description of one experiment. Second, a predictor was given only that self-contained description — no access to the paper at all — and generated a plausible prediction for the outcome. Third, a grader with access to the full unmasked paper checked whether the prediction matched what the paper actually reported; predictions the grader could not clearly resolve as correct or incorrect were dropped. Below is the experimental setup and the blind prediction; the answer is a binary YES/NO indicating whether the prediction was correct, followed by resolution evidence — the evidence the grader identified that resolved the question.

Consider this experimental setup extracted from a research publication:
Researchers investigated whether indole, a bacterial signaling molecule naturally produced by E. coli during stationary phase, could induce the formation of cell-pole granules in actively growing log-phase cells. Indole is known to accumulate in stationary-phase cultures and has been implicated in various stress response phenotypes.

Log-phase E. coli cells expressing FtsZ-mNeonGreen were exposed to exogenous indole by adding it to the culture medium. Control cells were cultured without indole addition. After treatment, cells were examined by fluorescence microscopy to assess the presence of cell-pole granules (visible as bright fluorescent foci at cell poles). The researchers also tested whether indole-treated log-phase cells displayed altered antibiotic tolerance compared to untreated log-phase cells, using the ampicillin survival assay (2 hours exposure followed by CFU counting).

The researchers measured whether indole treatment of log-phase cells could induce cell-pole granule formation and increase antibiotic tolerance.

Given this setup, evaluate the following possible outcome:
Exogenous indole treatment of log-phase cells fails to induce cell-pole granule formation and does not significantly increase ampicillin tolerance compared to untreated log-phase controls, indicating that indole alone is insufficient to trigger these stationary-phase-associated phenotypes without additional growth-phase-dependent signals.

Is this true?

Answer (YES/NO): NO